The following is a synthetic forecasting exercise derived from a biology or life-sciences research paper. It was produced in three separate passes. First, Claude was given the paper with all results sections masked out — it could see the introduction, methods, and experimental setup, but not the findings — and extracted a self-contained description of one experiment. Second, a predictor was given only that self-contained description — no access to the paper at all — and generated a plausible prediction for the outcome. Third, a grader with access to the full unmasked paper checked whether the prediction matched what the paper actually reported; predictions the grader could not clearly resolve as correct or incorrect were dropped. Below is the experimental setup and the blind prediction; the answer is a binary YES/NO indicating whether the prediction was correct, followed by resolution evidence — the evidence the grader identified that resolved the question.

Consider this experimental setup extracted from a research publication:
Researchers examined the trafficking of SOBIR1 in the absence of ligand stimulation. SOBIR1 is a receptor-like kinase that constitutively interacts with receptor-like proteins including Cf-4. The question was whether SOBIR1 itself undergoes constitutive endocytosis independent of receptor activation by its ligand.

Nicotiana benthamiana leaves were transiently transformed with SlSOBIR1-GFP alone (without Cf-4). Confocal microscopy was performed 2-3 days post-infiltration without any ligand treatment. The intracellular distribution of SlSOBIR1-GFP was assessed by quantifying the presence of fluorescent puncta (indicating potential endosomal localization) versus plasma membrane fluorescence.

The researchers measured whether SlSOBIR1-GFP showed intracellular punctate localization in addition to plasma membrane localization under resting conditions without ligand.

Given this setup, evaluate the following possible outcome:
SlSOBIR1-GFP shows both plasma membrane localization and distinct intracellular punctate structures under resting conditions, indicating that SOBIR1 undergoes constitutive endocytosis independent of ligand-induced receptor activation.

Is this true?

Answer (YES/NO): YES